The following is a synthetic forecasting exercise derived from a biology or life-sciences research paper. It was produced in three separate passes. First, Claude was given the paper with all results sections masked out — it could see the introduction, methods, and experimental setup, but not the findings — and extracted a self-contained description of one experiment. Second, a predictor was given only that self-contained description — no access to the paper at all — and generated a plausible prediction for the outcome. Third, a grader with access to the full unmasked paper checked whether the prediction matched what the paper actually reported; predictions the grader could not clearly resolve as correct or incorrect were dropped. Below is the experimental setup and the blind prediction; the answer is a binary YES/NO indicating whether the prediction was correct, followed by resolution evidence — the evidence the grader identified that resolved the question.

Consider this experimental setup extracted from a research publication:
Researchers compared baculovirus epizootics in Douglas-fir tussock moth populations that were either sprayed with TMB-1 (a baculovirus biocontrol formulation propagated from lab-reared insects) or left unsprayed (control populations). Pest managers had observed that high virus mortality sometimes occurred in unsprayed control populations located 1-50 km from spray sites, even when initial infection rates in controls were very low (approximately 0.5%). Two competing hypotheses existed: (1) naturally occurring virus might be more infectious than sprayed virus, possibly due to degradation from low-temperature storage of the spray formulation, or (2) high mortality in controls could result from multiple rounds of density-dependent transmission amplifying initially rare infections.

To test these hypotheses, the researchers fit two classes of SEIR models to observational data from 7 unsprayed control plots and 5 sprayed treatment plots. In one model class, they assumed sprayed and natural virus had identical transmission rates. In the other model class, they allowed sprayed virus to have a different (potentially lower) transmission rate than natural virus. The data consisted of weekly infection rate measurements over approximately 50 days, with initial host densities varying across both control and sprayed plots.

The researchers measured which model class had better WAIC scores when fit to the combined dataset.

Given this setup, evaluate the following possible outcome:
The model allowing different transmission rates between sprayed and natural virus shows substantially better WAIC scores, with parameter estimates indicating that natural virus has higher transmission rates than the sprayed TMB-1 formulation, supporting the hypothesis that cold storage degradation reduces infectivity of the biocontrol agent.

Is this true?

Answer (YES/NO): NO